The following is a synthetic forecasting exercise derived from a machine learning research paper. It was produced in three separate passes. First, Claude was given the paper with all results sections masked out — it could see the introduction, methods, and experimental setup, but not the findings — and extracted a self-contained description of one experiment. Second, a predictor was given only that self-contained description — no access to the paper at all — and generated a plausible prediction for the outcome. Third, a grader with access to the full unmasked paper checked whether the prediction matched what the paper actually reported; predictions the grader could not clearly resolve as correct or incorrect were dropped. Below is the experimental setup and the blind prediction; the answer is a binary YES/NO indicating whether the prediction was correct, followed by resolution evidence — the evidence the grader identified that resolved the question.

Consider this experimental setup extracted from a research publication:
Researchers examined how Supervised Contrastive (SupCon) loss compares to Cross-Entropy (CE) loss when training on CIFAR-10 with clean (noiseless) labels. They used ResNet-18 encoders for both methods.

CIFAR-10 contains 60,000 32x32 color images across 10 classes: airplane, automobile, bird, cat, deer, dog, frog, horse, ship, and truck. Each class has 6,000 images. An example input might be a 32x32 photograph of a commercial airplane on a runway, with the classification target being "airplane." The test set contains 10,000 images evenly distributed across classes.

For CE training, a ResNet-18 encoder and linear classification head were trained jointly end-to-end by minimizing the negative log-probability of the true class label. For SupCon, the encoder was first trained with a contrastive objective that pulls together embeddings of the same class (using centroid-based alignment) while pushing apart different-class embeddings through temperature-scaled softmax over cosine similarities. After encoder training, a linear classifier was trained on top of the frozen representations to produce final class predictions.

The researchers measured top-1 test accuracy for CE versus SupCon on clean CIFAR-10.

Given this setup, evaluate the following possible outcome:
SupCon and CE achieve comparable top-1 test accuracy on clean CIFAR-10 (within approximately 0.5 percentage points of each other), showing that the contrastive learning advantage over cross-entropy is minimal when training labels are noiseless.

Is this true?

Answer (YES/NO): NO